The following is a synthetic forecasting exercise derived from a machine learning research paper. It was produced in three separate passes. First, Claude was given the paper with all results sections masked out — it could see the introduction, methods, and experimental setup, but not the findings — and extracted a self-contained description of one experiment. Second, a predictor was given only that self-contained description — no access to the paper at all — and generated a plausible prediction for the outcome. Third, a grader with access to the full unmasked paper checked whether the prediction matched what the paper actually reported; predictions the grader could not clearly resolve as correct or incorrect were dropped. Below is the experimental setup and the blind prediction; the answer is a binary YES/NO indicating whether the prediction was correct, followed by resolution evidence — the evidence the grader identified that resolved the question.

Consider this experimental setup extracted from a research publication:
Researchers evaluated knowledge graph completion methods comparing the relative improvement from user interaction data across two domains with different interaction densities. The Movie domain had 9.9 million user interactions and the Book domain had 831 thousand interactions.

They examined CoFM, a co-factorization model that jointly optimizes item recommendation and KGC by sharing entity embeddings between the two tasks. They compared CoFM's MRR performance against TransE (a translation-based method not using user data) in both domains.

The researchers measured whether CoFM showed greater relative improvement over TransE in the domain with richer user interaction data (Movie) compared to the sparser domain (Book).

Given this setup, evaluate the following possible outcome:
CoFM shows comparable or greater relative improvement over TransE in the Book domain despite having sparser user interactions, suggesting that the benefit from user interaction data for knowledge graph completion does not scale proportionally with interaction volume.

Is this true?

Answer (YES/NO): NO